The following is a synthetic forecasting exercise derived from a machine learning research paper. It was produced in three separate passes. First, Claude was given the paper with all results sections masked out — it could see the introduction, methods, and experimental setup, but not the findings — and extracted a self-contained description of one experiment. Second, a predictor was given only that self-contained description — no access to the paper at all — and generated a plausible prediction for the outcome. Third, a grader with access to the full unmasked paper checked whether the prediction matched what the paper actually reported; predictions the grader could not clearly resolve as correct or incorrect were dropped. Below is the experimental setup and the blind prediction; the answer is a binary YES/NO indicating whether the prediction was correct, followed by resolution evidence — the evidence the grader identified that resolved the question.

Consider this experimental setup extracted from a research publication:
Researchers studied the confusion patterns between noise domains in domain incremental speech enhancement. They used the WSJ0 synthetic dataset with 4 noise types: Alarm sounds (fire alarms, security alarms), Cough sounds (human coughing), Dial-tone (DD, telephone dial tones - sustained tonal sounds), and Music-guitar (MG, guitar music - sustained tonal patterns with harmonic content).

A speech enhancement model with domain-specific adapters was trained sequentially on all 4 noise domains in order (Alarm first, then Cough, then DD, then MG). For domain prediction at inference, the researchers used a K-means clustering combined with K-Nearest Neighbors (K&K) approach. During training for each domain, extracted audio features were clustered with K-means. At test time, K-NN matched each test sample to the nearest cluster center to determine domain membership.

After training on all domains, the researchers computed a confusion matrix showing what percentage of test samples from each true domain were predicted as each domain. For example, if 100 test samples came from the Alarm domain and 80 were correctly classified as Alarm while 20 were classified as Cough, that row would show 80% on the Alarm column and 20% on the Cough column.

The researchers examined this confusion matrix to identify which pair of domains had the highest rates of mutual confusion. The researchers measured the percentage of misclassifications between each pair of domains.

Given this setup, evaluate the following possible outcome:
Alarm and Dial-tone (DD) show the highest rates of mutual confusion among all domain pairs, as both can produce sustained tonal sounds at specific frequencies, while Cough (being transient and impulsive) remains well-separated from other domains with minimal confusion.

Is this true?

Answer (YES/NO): NO